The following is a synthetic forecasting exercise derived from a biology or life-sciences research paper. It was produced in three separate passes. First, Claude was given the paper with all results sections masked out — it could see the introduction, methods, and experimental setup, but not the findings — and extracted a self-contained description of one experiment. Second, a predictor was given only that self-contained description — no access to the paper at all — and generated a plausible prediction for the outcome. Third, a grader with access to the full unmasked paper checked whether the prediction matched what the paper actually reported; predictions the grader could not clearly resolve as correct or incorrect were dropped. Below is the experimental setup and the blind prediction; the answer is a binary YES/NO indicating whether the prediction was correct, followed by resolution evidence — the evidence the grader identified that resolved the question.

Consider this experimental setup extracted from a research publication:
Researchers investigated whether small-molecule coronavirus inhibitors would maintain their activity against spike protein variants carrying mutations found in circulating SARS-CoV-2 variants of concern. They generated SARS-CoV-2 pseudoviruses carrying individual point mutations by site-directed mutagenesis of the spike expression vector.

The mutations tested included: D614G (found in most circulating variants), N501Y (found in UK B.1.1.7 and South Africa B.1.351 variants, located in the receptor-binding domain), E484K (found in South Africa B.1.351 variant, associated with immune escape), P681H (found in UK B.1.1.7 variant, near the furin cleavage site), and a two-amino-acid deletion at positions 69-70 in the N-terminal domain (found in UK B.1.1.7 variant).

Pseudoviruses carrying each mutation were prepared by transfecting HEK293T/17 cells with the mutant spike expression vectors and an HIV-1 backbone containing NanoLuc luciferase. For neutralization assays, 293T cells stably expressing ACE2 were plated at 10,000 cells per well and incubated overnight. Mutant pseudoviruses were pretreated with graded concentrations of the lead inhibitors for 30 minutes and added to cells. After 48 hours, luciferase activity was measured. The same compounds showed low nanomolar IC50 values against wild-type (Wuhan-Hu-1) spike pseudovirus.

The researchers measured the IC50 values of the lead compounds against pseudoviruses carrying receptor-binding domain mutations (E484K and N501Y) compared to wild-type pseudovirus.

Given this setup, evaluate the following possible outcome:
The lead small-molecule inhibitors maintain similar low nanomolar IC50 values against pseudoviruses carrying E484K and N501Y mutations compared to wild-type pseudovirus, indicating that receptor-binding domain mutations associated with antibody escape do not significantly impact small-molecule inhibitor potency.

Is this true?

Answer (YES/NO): YES